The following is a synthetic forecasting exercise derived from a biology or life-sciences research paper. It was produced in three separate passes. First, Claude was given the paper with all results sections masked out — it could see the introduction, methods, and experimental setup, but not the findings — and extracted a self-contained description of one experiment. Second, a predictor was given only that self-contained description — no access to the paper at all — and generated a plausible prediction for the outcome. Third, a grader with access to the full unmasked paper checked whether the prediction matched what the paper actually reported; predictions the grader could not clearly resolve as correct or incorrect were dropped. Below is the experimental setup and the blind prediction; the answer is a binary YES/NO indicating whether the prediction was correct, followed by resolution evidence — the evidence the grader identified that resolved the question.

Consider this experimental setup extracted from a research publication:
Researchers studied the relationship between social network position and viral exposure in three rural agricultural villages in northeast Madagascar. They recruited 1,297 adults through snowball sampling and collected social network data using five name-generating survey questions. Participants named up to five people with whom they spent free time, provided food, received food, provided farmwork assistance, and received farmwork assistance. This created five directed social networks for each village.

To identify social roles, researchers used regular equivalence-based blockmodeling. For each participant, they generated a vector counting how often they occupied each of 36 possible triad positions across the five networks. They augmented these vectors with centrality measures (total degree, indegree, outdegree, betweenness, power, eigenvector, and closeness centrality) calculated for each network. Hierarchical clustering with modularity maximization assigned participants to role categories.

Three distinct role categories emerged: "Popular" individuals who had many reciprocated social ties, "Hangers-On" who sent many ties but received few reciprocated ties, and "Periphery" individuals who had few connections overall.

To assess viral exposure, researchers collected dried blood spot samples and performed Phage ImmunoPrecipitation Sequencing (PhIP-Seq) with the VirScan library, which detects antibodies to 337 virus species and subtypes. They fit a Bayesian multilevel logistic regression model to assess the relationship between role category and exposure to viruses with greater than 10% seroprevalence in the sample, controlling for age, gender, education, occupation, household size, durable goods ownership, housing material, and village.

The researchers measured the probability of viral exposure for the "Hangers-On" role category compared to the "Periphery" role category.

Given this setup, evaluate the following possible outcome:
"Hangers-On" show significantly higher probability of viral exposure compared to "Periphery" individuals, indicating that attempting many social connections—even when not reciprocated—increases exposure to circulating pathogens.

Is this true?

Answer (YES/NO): YES